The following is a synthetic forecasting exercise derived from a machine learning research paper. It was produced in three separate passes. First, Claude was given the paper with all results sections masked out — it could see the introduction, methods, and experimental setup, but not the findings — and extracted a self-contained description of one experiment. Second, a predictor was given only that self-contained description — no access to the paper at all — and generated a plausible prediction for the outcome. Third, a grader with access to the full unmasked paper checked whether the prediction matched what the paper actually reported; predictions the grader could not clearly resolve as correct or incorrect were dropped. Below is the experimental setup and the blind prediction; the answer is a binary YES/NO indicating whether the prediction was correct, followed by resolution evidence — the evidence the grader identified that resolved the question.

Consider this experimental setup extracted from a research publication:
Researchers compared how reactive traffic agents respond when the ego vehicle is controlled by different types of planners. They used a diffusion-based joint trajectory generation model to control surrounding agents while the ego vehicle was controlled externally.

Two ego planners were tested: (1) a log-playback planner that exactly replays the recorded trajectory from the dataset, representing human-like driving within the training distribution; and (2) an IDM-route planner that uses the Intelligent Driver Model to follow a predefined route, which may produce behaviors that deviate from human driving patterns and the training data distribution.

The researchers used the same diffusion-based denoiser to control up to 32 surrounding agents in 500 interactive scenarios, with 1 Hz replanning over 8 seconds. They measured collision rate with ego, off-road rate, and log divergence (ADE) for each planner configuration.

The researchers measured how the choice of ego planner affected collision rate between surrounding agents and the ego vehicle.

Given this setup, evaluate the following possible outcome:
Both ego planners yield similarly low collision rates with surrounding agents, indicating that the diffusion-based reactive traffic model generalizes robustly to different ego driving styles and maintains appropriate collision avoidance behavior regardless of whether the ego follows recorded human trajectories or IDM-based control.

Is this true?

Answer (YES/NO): NO